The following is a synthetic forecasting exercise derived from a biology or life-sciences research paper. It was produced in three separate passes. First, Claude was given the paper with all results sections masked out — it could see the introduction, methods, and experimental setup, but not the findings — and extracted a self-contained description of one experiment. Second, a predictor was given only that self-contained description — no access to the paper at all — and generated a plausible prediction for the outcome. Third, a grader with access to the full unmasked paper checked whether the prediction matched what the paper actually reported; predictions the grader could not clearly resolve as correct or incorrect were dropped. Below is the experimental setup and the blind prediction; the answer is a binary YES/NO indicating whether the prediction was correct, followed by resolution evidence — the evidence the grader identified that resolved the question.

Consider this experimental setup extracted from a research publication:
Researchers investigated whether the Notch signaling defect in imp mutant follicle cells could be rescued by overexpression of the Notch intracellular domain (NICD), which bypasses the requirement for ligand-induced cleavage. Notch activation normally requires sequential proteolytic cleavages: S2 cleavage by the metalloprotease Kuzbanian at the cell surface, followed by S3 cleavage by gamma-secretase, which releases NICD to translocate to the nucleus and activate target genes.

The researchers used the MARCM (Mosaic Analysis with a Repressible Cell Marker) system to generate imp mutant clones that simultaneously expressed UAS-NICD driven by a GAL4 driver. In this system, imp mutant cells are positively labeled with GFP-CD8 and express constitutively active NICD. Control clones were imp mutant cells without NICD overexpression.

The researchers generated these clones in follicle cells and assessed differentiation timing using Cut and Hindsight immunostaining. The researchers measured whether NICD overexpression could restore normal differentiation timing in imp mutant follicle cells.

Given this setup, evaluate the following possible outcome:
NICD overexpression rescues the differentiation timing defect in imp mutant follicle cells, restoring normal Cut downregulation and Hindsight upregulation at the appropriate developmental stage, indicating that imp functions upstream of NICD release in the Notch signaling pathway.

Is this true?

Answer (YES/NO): YES